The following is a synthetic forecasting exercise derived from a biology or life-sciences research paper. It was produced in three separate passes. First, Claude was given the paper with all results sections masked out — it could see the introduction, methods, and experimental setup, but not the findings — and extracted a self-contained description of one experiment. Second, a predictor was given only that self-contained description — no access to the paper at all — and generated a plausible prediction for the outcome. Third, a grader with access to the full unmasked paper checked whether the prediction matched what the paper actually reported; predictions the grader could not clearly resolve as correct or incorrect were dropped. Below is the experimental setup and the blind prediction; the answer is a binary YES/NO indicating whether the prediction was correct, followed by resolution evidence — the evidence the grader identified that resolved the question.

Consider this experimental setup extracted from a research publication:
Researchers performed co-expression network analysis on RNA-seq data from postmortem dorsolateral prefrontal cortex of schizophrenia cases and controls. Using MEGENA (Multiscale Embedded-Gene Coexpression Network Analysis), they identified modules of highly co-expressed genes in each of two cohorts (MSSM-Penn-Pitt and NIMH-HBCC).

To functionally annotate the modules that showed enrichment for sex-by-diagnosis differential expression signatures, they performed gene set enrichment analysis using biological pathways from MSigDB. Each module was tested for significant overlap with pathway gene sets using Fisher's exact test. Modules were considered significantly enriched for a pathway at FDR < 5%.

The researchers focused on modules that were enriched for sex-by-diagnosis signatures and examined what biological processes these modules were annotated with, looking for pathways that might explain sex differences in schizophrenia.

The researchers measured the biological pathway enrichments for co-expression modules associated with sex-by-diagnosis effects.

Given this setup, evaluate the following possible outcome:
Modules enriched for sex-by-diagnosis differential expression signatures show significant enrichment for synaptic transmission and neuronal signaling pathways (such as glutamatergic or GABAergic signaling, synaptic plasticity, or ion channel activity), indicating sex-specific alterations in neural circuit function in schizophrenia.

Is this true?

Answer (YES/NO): NO